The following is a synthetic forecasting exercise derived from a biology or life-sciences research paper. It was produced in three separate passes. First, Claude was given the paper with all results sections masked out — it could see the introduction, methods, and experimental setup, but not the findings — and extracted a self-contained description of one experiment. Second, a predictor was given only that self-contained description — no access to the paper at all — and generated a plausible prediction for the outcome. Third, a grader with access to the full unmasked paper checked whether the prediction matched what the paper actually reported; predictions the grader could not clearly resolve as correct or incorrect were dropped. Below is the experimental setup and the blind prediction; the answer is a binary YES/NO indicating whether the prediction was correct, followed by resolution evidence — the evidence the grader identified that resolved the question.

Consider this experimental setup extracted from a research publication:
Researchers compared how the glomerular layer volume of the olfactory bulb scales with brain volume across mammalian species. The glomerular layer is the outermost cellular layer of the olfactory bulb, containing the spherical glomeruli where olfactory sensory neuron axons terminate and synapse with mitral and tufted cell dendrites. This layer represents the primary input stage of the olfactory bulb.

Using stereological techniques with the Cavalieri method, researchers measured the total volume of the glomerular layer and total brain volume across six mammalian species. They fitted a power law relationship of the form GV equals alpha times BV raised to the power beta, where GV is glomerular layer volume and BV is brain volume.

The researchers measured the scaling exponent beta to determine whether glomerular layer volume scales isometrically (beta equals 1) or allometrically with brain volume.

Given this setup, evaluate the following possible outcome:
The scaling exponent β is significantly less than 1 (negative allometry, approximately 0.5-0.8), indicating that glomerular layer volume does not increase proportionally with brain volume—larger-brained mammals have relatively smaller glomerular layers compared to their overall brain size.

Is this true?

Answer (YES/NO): YES